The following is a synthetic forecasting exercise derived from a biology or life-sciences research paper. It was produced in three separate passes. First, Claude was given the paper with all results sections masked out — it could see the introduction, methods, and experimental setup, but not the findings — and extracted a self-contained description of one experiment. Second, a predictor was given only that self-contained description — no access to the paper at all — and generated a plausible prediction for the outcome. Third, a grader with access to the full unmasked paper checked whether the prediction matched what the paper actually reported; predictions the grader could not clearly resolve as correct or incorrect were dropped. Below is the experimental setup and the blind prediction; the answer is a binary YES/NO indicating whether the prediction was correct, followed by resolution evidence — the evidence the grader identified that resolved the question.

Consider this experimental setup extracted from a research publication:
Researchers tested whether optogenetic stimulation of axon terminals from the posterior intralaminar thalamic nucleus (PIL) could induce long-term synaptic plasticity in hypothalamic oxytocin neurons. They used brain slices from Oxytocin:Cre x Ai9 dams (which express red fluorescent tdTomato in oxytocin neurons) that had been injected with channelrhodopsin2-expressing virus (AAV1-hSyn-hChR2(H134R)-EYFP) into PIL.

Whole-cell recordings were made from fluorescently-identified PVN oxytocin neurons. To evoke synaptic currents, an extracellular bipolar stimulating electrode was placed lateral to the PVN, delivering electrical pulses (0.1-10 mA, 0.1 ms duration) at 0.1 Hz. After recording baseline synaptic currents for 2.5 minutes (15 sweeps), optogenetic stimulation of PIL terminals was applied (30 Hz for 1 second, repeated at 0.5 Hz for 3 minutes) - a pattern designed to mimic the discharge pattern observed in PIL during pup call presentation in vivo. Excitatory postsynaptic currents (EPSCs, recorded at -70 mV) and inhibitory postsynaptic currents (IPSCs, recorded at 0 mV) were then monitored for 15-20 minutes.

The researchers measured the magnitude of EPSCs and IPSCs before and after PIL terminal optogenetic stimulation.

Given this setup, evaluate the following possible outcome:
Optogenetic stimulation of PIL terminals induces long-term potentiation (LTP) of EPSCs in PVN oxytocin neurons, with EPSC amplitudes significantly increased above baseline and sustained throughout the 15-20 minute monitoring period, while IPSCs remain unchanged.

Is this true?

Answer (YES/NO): NO